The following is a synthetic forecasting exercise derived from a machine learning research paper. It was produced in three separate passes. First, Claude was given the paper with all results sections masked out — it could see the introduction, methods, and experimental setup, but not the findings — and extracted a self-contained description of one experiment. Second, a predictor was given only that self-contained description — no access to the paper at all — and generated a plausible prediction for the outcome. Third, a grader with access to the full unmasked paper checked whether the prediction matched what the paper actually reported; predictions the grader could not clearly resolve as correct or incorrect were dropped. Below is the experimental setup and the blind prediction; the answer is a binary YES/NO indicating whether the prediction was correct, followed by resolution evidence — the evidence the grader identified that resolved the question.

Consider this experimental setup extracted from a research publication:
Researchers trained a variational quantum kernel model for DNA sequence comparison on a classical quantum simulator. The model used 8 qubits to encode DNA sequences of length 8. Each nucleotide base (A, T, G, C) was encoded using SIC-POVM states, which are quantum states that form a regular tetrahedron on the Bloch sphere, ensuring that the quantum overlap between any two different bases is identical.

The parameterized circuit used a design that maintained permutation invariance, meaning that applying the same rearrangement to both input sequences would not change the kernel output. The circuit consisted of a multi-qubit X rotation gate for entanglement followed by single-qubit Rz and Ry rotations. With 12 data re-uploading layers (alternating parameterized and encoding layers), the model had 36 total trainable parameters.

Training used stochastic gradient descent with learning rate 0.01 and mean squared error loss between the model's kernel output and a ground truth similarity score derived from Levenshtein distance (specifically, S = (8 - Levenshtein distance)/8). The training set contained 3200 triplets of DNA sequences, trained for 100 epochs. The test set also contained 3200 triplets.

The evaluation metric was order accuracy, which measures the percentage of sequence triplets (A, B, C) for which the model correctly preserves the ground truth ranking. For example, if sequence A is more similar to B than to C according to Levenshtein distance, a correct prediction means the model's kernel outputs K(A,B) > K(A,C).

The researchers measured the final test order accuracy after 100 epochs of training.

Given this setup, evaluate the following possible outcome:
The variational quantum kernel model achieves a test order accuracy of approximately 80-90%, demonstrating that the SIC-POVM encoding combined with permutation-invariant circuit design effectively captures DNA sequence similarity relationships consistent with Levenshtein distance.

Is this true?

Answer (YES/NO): NO